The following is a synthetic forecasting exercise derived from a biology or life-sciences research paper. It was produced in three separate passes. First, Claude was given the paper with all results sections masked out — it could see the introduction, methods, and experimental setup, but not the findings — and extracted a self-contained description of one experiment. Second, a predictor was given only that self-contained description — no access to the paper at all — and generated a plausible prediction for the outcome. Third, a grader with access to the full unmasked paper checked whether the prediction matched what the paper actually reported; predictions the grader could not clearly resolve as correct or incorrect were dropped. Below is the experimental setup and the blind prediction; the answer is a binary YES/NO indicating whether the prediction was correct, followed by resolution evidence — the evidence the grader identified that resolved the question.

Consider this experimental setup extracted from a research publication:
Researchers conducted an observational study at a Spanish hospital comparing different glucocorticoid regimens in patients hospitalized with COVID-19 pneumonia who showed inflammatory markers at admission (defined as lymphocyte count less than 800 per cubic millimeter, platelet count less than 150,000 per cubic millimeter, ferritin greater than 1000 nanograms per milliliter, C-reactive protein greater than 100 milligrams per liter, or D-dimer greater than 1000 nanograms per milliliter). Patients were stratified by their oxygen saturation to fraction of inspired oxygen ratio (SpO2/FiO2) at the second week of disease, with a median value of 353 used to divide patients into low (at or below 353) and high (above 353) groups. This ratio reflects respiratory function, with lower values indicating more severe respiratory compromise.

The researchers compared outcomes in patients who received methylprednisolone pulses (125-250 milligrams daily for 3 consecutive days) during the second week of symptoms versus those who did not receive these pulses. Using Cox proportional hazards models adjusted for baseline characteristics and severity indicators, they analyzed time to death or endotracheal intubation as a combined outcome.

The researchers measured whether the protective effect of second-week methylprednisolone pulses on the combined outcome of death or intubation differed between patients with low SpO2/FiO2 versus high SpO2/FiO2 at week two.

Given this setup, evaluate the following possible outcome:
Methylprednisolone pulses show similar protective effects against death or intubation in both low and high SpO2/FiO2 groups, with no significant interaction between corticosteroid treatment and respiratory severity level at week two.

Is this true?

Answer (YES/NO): NO